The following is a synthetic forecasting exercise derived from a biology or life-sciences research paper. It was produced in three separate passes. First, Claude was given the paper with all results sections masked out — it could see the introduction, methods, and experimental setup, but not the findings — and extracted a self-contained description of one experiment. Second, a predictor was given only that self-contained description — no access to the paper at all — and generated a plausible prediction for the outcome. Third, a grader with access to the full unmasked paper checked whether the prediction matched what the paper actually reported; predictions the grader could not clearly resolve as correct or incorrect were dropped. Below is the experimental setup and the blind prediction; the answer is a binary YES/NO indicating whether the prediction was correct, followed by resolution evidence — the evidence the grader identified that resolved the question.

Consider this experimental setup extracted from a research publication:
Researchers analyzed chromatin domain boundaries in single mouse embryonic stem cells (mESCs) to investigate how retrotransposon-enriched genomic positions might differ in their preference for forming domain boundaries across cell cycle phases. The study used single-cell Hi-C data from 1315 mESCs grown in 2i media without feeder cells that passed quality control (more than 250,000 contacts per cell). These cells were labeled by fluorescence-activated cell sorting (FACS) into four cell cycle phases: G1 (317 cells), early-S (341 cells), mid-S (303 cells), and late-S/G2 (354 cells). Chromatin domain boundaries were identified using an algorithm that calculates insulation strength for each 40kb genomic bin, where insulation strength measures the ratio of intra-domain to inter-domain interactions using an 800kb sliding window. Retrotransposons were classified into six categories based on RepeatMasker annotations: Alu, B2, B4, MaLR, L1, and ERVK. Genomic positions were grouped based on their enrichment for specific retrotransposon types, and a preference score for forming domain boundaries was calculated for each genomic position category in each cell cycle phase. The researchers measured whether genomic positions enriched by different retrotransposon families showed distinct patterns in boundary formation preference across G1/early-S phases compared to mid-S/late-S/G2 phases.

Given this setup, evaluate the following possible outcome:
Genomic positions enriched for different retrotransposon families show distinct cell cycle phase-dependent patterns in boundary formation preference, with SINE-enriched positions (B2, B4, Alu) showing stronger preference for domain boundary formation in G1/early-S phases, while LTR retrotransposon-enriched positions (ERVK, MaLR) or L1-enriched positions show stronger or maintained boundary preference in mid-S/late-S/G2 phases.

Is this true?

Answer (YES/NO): NO